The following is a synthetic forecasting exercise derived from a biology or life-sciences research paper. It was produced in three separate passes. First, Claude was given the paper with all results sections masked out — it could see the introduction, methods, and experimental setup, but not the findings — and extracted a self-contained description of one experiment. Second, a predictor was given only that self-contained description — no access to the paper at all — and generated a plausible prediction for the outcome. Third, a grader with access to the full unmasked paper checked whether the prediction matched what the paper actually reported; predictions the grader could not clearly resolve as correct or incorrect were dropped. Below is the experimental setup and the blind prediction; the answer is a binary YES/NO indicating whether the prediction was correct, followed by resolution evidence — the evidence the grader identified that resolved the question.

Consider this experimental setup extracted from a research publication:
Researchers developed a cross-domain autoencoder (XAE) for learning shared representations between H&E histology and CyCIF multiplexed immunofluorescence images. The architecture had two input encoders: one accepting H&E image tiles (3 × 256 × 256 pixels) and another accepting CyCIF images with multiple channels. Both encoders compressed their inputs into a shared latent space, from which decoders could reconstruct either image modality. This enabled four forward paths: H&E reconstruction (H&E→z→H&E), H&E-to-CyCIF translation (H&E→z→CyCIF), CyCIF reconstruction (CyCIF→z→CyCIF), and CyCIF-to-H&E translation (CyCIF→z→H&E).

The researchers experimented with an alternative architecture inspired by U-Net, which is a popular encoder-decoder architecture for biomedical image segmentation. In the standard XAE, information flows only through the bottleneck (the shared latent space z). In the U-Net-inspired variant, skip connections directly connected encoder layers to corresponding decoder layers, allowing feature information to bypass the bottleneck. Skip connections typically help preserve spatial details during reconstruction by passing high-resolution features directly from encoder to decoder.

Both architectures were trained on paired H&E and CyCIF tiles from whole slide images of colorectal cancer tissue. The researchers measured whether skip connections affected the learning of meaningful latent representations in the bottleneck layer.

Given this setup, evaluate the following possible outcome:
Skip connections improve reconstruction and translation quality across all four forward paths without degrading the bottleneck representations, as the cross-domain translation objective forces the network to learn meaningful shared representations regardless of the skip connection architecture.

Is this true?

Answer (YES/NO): NO